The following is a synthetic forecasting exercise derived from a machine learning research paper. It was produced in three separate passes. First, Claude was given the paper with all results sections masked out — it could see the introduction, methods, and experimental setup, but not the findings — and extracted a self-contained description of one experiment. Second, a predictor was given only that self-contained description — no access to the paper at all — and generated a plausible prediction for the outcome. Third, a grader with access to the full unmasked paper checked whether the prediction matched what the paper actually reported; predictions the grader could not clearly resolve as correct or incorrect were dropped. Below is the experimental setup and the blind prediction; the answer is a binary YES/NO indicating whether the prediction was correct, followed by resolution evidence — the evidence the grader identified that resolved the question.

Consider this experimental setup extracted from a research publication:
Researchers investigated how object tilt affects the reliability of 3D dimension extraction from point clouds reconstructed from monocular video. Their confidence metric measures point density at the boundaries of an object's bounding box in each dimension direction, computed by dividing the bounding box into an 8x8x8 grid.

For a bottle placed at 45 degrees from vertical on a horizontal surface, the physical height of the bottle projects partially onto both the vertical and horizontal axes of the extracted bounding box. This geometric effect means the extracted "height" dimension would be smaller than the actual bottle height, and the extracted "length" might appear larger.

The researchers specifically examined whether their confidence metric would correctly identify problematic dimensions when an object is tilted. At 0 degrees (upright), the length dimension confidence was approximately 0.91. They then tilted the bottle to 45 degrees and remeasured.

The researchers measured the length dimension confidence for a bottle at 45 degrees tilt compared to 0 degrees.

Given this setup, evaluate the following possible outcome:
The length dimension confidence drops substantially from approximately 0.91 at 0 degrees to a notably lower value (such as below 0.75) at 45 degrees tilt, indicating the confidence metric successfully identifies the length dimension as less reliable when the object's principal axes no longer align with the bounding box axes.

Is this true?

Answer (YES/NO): YES